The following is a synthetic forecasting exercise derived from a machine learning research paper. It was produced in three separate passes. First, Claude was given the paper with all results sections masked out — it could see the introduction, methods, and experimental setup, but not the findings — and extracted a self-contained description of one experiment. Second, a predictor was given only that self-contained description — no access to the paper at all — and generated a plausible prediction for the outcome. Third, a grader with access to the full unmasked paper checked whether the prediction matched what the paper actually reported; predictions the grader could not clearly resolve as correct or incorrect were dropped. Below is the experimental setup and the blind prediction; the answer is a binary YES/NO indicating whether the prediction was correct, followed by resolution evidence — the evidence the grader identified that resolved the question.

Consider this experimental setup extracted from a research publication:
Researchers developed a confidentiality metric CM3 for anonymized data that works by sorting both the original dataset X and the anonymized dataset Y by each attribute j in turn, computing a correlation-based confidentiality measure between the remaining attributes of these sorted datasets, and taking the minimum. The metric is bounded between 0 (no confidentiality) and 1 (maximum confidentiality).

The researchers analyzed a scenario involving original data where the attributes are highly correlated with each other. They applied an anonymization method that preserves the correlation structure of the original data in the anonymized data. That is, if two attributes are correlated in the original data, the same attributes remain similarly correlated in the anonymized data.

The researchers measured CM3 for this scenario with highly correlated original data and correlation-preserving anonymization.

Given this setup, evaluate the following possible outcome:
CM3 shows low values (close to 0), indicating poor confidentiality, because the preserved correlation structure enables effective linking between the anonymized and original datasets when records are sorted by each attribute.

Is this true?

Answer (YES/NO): YES